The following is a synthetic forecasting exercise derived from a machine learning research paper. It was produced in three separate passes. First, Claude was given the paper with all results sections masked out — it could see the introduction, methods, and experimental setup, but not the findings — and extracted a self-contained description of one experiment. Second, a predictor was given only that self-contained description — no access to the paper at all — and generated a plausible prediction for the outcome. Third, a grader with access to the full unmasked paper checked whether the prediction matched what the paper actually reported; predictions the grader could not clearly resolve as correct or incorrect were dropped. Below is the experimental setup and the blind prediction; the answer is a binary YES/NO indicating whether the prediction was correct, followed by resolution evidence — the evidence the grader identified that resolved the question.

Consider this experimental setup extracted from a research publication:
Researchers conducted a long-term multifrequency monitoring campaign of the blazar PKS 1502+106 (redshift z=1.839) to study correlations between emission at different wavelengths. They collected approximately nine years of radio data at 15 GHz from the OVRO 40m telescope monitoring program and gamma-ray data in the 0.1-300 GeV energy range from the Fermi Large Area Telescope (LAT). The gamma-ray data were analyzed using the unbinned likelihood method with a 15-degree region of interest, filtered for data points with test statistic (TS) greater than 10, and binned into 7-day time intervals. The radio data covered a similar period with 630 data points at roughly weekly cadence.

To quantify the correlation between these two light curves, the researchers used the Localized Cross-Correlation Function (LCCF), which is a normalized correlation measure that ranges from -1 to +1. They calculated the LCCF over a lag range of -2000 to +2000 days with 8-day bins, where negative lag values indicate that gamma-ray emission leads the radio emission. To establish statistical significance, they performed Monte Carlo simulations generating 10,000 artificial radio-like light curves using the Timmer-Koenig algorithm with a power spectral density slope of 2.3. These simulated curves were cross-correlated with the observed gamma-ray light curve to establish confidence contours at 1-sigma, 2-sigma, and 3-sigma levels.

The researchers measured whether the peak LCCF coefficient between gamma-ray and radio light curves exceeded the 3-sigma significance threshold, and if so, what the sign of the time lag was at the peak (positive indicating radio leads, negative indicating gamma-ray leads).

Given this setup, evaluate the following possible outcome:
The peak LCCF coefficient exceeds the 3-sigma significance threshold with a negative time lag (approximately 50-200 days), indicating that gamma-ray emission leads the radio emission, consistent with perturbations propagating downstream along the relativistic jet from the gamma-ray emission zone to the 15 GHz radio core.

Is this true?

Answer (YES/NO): YES